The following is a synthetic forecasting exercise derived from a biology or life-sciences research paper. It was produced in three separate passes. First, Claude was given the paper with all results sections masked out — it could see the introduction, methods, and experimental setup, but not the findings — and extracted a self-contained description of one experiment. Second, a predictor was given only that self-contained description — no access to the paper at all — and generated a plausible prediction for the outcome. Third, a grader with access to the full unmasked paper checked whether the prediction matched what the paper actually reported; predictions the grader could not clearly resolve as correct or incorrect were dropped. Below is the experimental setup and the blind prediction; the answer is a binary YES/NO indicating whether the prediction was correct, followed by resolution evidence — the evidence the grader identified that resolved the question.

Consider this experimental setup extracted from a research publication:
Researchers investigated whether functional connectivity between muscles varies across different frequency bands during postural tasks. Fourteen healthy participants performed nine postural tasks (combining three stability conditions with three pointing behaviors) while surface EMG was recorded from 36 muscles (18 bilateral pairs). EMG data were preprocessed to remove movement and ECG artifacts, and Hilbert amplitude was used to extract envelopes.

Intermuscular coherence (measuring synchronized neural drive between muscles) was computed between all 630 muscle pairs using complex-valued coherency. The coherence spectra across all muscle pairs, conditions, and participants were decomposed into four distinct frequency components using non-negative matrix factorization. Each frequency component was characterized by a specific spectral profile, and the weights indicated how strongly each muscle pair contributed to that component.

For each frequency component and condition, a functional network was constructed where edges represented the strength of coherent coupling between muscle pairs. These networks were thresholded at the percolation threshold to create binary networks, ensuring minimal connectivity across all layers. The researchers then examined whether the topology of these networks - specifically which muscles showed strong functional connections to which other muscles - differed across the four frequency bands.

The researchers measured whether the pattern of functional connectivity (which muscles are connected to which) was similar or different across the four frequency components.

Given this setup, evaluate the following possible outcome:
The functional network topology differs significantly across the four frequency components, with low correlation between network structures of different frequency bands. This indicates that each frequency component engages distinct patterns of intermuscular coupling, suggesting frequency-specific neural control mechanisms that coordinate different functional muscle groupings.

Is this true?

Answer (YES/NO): YES